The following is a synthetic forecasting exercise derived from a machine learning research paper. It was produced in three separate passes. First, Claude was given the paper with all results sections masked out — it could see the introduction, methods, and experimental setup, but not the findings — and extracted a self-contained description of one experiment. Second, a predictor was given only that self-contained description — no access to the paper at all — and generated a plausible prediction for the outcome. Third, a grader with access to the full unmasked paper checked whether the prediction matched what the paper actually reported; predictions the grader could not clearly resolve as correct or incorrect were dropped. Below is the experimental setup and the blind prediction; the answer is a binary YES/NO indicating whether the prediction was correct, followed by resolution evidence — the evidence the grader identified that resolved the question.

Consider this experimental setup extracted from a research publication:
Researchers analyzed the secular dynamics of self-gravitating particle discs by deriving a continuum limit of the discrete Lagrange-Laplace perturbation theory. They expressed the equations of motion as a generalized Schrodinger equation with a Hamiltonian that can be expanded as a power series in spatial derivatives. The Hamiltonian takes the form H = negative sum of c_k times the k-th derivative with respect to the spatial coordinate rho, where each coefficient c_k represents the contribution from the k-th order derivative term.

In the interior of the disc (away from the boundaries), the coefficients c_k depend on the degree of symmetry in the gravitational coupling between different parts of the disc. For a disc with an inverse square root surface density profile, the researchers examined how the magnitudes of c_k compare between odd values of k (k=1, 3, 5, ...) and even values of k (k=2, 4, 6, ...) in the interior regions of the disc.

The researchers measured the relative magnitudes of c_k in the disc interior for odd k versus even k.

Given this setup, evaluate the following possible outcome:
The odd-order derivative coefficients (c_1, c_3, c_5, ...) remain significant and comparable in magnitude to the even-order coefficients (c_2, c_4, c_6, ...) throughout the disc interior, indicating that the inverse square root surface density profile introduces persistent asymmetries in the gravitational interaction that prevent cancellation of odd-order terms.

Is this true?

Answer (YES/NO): NO